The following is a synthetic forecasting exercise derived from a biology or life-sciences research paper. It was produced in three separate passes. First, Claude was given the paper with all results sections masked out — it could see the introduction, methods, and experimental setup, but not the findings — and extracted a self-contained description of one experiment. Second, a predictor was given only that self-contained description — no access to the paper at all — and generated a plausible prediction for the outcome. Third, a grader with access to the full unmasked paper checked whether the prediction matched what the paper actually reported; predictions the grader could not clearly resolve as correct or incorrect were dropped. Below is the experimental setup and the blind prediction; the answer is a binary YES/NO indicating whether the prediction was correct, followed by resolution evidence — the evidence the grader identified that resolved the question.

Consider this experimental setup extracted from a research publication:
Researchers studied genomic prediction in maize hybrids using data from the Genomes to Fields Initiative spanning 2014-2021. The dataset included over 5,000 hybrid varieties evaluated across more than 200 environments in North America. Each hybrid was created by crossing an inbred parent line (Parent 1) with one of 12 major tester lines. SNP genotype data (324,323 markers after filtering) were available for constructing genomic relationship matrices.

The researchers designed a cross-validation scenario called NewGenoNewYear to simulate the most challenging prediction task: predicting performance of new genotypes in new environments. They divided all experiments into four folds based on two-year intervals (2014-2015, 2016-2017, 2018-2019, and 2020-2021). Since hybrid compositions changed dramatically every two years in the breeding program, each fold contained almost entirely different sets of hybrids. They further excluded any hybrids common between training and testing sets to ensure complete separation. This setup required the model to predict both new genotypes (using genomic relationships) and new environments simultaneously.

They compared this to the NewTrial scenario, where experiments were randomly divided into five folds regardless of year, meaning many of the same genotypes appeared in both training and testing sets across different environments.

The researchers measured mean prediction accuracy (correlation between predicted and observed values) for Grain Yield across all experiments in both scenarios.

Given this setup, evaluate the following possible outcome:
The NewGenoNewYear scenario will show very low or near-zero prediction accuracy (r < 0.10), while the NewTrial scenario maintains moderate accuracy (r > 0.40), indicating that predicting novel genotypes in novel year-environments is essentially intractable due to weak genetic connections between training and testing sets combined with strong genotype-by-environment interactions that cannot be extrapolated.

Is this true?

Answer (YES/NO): NO